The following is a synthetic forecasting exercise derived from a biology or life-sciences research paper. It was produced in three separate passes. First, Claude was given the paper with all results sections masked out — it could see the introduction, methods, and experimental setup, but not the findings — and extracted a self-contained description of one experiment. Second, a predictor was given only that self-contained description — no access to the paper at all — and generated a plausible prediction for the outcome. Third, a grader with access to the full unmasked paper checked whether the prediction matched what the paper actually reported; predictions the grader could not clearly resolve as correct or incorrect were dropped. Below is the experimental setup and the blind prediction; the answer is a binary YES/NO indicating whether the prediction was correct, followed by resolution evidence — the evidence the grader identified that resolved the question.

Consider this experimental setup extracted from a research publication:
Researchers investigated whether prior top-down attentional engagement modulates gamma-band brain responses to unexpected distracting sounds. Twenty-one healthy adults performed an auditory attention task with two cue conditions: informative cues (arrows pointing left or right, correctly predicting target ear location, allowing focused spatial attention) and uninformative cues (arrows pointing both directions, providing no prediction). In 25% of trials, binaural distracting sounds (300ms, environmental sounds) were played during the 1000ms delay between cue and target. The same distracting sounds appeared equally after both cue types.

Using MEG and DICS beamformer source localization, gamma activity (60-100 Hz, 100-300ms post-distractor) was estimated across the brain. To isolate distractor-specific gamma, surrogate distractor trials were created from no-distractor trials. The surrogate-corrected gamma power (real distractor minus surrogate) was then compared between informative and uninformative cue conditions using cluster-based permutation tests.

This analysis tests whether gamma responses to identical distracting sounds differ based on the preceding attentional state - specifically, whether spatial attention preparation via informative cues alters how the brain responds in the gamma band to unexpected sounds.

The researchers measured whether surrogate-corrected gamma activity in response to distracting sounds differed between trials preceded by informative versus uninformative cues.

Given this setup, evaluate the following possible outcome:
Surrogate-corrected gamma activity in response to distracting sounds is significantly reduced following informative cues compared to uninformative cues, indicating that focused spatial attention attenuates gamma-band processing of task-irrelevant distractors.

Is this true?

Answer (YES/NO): NO